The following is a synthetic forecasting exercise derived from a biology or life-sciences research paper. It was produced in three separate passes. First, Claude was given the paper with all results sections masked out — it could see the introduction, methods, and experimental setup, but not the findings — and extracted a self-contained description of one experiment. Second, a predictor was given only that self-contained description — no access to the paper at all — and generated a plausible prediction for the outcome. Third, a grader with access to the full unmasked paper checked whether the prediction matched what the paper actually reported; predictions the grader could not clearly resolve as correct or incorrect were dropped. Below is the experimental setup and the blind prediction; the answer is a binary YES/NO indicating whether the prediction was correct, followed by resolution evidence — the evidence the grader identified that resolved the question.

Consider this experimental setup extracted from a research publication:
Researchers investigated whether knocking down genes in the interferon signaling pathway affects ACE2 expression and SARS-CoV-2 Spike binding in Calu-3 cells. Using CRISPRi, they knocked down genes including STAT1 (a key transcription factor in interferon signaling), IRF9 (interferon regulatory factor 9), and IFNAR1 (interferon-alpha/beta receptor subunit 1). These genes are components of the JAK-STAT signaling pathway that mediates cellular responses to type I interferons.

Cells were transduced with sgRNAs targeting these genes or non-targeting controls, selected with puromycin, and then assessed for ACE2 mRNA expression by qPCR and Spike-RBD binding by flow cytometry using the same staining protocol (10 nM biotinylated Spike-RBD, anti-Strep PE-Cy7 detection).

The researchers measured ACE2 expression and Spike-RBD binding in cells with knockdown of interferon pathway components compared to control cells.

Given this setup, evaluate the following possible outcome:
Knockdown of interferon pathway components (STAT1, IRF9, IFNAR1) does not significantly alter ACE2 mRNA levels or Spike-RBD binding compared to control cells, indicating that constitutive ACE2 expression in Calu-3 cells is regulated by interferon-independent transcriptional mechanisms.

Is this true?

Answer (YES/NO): NO